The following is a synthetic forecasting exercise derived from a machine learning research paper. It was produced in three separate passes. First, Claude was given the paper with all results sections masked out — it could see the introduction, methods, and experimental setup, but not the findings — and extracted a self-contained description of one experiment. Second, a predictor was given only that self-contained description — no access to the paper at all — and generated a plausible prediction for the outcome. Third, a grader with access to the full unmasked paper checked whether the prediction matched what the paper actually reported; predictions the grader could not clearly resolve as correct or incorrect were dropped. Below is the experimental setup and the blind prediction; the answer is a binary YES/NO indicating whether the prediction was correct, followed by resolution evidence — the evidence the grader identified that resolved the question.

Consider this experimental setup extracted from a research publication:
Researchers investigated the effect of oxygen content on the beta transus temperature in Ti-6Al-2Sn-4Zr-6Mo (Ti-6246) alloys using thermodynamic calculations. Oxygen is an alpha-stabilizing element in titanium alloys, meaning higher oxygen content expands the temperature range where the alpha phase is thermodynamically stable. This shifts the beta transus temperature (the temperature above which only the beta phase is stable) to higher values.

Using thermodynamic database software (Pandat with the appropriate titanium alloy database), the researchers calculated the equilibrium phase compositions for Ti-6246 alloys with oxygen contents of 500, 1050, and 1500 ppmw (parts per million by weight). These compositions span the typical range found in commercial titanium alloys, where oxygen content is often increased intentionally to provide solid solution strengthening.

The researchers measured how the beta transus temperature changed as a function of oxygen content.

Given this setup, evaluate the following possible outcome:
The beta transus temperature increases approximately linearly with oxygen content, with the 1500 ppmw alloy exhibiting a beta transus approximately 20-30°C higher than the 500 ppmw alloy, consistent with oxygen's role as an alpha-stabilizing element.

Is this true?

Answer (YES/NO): NO